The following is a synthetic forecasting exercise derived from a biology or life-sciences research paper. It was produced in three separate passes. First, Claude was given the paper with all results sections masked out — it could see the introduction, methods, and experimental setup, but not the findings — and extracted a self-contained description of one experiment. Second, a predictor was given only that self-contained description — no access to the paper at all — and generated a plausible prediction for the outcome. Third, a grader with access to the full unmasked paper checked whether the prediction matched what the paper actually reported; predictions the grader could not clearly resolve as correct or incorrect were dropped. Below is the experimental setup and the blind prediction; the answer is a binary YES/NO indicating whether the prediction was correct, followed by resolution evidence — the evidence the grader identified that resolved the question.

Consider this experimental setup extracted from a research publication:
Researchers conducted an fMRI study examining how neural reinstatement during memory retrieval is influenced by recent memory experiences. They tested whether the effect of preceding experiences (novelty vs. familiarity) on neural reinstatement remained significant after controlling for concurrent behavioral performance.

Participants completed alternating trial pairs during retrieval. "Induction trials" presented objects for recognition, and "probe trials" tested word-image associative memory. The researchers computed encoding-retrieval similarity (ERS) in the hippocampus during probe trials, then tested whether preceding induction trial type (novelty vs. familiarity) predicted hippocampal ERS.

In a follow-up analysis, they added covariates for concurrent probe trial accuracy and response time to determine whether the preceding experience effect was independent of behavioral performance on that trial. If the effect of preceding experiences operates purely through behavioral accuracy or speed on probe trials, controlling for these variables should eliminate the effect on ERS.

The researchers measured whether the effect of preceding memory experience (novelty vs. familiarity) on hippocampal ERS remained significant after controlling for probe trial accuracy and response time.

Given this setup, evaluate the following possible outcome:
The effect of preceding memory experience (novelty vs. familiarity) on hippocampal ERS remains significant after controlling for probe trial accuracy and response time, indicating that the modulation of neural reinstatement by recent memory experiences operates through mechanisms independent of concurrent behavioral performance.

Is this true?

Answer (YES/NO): YES